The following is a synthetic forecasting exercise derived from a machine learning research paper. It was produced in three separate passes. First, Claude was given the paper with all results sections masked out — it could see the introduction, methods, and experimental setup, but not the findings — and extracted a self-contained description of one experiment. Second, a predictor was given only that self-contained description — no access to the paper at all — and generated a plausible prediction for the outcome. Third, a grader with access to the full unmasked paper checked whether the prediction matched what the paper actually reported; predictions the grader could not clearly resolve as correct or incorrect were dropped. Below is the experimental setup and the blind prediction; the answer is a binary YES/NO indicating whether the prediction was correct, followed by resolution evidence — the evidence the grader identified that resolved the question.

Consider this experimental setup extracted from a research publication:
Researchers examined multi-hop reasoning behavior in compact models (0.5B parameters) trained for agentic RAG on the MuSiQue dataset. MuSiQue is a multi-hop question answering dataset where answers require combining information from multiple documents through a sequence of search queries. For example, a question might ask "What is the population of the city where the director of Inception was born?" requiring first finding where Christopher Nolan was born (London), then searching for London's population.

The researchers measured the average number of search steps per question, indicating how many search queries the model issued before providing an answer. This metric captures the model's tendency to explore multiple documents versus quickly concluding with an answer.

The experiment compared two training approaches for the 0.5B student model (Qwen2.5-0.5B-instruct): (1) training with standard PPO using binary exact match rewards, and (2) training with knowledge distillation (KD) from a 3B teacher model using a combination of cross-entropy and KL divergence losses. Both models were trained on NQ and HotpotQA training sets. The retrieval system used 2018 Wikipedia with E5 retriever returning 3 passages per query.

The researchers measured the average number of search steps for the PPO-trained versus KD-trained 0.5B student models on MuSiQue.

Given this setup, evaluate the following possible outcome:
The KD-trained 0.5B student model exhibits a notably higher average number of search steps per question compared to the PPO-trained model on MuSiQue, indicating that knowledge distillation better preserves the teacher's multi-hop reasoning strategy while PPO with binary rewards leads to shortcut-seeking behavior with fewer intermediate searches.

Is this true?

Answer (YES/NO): NO